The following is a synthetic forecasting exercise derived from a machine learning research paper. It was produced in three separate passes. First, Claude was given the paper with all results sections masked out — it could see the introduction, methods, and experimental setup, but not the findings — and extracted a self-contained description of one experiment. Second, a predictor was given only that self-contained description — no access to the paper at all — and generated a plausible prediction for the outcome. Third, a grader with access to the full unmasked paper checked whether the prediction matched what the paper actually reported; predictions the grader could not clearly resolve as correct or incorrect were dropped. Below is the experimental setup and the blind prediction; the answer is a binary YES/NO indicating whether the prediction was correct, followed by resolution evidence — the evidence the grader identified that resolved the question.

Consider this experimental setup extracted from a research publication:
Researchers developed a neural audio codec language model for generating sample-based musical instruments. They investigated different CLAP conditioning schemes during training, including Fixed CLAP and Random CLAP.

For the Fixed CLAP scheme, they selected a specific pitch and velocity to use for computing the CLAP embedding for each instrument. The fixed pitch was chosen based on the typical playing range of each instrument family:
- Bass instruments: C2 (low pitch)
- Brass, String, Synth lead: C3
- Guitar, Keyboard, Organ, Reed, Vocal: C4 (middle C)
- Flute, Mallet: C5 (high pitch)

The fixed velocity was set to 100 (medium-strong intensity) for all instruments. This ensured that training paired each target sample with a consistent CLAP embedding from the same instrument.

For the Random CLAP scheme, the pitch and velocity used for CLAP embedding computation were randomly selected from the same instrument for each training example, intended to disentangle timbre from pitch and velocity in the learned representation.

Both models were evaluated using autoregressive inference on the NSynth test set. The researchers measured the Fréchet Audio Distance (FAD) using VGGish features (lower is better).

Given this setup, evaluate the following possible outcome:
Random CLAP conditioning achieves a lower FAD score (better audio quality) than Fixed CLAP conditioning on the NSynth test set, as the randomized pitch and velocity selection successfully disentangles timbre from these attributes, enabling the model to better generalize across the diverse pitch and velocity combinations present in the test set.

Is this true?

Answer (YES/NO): YES